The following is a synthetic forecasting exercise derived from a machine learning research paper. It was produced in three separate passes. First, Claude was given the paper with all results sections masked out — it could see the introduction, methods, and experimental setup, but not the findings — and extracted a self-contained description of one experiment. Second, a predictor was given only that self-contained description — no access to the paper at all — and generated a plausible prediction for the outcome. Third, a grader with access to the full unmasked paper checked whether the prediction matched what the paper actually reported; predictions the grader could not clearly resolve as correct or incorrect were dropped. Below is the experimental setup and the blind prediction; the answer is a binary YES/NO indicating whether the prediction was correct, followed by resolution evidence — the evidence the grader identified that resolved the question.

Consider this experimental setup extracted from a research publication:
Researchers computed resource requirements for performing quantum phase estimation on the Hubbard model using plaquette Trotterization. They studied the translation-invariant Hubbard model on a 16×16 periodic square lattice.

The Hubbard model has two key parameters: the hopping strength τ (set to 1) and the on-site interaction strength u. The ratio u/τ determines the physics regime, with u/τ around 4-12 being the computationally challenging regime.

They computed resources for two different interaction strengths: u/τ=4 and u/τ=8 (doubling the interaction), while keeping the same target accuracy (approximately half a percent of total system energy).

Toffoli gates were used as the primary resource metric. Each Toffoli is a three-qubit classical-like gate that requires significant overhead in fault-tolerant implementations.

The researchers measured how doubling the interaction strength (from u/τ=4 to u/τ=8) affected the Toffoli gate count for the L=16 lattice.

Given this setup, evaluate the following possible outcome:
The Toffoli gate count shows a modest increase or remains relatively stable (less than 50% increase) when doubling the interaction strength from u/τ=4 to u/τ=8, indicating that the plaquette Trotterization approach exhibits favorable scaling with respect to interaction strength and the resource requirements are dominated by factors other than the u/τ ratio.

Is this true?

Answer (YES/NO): NO